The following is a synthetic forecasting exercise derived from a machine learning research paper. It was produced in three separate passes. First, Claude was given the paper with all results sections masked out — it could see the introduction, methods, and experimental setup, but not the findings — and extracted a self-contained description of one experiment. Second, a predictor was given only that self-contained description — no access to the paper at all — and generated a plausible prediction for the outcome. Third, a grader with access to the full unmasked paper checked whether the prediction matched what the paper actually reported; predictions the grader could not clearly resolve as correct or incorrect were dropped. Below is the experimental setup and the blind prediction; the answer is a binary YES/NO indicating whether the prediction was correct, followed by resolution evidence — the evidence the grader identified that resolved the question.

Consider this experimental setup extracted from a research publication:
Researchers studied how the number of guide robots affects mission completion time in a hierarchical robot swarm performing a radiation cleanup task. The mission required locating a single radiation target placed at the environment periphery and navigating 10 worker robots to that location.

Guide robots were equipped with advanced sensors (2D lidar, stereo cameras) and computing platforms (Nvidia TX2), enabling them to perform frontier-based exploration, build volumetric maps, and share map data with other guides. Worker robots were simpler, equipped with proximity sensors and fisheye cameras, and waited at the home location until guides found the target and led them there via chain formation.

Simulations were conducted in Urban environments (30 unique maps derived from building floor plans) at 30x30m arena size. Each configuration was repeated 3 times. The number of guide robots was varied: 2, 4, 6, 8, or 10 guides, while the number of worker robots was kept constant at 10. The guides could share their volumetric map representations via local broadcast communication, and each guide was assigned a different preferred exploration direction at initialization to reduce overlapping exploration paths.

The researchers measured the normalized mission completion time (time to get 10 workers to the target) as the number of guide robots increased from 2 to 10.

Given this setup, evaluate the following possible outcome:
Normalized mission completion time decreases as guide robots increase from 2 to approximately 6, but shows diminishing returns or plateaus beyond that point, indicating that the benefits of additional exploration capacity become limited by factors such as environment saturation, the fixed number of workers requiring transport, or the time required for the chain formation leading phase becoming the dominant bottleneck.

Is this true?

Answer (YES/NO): YES